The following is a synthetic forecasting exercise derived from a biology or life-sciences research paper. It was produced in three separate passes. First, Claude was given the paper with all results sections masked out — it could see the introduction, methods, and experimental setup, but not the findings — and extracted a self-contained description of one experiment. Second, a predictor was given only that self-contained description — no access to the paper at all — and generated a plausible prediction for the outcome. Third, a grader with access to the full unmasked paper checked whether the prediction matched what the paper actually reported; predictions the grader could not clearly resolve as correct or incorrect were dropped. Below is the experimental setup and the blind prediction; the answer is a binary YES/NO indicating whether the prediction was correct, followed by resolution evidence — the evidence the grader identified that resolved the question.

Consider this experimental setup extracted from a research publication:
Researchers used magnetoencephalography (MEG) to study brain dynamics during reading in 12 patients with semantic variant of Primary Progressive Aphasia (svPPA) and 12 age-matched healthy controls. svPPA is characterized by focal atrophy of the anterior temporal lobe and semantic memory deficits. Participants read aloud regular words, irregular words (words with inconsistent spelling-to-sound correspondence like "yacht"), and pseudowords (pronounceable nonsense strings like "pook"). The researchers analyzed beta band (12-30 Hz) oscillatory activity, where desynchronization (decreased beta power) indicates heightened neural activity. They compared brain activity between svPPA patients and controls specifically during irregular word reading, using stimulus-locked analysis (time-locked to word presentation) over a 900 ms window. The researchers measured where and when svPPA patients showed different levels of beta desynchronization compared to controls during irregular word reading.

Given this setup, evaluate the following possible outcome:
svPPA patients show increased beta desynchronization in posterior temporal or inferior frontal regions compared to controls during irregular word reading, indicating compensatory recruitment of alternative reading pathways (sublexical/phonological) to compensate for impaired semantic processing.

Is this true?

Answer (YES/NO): NO